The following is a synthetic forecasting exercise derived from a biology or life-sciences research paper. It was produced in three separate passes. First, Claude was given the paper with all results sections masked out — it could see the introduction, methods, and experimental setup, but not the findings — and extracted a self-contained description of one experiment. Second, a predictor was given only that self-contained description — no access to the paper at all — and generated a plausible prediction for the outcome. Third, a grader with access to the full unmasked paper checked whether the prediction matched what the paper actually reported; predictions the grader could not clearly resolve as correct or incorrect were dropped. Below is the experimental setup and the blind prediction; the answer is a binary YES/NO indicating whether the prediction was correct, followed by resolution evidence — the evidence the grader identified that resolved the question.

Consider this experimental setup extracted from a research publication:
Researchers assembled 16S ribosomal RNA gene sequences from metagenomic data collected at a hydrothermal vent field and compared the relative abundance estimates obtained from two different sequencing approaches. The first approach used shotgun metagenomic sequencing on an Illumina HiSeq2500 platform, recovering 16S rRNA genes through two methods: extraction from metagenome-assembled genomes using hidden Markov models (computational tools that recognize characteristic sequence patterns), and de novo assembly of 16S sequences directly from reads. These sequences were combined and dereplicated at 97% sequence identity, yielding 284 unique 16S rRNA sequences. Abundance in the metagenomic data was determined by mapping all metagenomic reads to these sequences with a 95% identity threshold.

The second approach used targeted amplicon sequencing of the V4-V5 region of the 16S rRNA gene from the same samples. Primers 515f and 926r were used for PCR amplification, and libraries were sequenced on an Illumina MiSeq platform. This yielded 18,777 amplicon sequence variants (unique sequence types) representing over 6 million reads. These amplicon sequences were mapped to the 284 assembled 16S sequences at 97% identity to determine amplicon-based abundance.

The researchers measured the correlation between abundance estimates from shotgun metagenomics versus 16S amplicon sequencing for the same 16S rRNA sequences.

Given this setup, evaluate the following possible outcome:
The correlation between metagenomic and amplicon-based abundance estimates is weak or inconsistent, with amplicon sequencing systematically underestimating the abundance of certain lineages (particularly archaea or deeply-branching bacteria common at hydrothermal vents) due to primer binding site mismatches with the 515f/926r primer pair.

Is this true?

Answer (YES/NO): NO